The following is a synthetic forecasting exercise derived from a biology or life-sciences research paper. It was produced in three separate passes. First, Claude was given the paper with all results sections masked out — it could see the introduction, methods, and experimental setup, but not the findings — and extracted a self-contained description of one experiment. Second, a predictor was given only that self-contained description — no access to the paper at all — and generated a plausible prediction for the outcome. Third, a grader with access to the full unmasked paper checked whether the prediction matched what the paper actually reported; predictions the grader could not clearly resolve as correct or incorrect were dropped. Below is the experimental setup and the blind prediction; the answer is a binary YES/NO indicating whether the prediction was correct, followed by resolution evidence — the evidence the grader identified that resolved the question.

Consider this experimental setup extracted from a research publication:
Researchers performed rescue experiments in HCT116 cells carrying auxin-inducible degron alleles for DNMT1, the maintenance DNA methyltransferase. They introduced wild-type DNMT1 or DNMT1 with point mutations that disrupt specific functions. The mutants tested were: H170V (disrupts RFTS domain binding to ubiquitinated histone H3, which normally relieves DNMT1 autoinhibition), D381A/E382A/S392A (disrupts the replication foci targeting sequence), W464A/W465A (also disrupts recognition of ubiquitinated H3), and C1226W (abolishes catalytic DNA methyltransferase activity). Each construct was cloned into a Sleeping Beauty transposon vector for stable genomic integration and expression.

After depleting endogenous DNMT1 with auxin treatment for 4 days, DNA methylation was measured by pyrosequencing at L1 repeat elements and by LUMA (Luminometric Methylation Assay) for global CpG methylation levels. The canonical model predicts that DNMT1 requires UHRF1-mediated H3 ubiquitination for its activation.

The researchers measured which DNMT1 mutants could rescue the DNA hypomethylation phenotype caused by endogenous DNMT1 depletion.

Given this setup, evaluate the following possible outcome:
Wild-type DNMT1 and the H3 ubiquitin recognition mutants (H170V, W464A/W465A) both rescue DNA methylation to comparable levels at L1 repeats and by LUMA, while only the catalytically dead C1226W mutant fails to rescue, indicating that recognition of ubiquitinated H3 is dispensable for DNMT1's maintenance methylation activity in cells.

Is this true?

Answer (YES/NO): NO